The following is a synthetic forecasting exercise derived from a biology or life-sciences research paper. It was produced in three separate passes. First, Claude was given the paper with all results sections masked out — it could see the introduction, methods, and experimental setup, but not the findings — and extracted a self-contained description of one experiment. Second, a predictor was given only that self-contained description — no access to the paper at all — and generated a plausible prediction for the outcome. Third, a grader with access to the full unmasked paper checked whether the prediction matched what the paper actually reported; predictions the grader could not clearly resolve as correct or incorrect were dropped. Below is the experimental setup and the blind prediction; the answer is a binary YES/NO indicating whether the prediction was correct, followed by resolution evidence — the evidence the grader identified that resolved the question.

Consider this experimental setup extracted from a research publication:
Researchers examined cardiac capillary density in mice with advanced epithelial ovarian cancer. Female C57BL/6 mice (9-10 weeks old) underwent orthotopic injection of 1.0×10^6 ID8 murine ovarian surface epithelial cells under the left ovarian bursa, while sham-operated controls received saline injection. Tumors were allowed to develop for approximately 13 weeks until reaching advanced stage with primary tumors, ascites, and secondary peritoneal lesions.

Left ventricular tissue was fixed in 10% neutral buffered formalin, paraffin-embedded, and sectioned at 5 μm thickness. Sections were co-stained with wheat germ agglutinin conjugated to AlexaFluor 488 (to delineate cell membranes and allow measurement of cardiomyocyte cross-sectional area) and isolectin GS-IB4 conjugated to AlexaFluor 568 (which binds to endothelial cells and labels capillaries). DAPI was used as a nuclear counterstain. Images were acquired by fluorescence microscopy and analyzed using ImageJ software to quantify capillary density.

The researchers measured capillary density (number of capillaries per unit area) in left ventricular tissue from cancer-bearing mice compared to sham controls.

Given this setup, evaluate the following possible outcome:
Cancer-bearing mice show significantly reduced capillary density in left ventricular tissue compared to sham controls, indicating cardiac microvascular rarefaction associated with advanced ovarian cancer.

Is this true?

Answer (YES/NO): NO